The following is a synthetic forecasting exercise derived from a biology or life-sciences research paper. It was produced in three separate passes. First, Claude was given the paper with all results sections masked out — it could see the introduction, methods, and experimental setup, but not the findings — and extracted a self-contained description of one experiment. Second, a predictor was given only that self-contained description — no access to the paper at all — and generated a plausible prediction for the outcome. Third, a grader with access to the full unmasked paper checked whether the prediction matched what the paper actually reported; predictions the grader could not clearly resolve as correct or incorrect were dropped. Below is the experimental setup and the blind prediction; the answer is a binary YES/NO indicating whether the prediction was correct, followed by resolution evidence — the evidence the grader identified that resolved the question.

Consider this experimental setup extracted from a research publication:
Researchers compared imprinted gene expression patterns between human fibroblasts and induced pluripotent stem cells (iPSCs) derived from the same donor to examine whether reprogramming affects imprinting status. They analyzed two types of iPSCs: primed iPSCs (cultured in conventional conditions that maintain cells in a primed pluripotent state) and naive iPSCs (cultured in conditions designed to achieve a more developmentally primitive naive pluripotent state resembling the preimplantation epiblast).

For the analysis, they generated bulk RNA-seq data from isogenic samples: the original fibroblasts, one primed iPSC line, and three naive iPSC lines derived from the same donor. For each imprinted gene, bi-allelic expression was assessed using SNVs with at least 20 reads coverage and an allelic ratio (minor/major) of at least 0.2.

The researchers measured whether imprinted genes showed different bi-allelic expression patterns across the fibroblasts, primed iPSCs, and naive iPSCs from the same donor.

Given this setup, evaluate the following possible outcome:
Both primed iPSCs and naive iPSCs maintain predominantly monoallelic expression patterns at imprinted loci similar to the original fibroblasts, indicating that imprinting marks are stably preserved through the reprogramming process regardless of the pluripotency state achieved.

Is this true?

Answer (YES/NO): NO